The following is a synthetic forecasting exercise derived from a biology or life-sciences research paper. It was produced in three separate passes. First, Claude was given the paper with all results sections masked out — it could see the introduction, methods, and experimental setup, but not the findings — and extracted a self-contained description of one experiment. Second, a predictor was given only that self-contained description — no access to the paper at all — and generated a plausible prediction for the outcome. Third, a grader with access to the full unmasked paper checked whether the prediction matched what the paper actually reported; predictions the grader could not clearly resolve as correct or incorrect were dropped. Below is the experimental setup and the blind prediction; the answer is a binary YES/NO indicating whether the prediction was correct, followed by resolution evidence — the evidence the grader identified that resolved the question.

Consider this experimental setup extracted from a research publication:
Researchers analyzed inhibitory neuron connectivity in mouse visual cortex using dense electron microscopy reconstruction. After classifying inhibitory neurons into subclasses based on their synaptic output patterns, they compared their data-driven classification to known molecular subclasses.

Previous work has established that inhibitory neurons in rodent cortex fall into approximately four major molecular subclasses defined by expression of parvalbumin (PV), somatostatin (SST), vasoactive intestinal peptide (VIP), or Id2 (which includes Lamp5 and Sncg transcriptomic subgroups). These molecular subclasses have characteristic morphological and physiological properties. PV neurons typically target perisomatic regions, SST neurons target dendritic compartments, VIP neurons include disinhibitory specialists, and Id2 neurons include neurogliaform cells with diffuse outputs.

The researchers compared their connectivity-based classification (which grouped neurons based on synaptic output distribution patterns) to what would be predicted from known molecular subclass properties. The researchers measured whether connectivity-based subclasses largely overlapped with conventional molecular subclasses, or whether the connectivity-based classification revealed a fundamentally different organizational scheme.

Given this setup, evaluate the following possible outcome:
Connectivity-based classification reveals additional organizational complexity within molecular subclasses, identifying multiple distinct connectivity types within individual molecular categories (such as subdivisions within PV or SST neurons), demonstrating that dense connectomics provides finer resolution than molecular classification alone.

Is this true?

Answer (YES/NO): YES